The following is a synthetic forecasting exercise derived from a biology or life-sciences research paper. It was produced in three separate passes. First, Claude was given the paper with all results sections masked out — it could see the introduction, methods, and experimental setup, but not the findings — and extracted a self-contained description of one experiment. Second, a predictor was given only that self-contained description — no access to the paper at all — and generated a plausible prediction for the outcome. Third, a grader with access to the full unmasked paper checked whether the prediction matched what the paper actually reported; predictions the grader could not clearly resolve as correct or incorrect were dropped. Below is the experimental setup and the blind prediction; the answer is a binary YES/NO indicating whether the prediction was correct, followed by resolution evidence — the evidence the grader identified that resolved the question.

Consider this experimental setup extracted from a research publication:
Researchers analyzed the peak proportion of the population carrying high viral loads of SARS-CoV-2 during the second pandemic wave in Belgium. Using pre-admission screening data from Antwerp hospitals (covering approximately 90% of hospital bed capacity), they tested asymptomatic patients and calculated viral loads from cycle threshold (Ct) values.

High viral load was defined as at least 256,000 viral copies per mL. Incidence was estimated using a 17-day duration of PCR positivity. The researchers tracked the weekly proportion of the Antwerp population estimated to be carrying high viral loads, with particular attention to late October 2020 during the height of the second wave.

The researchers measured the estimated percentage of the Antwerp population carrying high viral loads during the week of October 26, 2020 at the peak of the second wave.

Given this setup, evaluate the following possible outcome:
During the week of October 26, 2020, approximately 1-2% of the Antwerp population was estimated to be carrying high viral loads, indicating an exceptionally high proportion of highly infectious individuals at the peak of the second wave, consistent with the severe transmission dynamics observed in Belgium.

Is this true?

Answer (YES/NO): NO